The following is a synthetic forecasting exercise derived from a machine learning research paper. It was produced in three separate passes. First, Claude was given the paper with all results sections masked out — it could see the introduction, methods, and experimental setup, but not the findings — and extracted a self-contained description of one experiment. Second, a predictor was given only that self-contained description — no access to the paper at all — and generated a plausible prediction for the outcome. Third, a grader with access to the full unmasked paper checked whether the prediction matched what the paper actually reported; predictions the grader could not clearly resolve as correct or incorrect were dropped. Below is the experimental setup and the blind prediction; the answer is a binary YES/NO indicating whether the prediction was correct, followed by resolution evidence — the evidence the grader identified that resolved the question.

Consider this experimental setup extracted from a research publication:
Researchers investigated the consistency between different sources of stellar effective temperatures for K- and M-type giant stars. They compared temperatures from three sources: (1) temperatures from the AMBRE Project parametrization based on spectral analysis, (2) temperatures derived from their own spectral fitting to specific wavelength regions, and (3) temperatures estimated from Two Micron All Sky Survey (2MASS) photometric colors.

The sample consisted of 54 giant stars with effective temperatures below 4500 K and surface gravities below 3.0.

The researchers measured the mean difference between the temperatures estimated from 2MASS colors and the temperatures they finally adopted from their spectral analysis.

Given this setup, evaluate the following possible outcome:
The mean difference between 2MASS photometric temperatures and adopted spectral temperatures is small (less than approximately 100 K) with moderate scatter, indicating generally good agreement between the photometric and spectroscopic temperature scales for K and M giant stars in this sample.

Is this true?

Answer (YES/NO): YES